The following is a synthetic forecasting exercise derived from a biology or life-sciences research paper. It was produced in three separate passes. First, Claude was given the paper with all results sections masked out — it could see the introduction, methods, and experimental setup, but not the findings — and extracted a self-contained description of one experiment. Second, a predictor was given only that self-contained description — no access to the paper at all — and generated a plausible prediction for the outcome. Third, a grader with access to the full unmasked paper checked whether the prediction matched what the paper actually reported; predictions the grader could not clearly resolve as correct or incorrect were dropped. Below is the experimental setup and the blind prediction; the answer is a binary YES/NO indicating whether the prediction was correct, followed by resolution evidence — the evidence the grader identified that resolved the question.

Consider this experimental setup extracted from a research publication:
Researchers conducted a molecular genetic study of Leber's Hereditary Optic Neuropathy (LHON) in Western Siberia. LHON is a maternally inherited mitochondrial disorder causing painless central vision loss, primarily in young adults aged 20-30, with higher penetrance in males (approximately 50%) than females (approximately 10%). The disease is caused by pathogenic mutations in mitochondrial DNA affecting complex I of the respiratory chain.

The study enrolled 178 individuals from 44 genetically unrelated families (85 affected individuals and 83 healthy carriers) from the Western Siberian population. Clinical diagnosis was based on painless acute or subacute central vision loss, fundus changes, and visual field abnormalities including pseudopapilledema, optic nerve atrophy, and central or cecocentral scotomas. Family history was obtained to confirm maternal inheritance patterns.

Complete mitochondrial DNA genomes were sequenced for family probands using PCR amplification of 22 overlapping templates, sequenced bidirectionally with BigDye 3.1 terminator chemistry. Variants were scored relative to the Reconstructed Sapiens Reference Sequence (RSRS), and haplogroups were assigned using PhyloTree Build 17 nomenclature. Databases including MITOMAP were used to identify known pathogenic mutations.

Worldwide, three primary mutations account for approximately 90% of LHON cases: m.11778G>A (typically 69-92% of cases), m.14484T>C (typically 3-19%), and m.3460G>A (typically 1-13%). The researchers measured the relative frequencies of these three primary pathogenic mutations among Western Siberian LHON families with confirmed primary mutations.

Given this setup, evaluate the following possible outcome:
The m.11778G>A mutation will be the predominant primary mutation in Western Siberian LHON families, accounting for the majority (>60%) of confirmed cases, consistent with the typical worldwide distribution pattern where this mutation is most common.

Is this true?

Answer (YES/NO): NO